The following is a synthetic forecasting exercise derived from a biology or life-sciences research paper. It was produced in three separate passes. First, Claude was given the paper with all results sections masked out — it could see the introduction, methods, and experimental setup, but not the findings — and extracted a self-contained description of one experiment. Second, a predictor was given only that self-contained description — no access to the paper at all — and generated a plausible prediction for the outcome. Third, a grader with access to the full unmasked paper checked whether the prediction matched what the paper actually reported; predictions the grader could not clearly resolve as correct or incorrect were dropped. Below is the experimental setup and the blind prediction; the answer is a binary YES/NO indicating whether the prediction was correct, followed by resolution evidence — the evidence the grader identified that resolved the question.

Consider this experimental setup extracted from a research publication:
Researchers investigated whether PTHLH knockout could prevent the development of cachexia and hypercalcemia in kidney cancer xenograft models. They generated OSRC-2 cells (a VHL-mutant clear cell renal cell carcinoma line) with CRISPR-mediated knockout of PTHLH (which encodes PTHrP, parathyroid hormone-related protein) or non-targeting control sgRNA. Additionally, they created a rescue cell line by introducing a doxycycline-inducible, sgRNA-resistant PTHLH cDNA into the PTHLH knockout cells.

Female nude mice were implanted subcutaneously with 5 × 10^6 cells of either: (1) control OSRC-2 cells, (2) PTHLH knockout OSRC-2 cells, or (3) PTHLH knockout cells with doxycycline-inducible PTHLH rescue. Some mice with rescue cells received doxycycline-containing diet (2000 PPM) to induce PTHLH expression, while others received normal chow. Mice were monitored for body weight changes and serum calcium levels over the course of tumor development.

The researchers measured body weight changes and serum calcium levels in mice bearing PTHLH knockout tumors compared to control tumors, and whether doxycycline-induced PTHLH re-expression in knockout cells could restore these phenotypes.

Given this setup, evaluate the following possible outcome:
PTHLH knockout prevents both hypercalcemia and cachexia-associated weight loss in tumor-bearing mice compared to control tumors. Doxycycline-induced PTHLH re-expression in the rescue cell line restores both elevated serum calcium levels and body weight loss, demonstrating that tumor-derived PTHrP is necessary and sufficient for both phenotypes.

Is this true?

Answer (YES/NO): YES